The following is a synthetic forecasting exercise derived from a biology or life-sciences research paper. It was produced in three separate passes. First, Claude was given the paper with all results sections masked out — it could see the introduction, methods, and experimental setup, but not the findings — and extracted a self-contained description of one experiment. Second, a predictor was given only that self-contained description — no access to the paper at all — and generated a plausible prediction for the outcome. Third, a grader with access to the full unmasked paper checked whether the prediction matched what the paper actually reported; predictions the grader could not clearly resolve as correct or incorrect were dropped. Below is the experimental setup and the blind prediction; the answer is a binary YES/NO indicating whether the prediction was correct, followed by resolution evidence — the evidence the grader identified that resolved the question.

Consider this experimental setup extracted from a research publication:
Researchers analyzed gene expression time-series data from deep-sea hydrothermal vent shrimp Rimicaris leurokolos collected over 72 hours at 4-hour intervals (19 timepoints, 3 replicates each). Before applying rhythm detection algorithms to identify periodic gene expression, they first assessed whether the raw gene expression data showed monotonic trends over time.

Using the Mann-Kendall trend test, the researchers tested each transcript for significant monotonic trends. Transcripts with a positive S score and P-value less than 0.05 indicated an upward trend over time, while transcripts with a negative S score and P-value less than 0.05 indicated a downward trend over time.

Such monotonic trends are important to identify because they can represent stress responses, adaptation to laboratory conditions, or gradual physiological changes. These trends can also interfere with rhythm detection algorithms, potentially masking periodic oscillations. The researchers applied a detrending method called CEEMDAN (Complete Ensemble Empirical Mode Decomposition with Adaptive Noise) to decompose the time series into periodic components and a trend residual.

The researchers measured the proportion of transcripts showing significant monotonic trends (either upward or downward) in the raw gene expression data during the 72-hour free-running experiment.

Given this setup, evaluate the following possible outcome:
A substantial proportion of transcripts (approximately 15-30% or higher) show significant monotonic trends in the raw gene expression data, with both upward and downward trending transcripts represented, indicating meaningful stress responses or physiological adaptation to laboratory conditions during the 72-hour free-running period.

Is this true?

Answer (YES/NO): YES